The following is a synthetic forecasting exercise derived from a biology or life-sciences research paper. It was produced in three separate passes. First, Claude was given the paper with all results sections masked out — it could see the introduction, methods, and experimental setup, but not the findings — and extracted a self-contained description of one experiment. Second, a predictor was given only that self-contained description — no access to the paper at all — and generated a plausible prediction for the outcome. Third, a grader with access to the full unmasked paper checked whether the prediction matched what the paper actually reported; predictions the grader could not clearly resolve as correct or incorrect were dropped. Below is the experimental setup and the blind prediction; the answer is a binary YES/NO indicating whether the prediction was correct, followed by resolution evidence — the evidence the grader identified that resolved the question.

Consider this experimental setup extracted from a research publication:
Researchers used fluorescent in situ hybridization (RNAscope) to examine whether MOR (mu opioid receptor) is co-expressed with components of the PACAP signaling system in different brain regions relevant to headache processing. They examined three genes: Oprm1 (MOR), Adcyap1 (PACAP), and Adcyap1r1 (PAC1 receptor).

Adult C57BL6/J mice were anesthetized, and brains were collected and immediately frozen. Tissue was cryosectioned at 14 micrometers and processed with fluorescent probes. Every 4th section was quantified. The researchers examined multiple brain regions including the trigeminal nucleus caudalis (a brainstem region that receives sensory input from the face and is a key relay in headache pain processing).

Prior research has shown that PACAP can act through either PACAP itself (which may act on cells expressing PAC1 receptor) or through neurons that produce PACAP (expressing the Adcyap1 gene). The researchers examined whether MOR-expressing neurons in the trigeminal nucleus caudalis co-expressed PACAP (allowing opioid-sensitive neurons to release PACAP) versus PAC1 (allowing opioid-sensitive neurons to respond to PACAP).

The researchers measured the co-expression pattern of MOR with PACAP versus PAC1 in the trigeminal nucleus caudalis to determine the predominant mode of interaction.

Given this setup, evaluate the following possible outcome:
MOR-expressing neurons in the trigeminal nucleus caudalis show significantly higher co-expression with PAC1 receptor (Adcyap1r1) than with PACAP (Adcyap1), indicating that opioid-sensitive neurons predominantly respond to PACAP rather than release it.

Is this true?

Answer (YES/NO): YES